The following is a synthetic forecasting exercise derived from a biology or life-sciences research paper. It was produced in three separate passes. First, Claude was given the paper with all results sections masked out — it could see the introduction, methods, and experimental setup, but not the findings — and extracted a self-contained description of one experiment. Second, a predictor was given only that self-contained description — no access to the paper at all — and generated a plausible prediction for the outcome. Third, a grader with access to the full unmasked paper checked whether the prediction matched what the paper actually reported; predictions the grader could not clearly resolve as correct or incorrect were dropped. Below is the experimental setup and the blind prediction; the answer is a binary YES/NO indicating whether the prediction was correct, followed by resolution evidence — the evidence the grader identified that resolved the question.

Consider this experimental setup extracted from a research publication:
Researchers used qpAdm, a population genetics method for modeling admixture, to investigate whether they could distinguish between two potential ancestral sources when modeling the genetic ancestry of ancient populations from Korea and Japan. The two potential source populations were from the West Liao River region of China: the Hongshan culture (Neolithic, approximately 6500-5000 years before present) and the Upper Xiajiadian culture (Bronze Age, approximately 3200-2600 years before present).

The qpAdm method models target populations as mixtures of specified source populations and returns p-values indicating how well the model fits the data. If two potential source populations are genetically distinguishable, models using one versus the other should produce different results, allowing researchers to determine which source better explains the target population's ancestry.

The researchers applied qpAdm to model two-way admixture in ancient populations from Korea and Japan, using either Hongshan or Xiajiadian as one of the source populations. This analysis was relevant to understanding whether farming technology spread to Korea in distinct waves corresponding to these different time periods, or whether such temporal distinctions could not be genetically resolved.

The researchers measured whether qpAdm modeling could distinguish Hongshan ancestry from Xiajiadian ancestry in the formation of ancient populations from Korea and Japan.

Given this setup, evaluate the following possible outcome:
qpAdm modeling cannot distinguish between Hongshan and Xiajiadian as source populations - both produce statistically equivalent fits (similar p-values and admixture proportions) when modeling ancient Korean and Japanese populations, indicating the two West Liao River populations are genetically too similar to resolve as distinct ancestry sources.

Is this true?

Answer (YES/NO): YES